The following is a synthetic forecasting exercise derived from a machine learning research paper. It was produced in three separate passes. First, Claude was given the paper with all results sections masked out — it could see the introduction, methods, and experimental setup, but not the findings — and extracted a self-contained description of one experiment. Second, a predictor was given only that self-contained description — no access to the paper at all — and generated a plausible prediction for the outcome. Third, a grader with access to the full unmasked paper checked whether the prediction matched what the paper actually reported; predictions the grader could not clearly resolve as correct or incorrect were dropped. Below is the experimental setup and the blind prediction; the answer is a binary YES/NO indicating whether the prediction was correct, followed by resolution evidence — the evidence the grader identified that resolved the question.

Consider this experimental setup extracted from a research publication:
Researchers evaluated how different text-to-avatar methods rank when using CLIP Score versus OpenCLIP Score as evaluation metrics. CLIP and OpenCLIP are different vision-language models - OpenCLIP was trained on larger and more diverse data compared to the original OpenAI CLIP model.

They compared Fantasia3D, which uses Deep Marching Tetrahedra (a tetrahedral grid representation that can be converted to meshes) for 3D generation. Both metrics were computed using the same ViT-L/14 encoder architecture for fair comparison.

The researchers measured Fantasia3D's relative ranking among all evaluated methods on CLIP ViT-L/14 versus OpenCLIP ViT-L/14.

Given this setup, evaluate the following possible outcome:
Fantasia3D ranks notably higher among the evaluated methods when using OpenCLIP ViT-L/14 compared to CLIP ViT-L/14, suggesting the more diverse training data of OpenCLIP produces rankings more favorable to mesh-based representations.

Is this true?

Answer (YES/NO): YES